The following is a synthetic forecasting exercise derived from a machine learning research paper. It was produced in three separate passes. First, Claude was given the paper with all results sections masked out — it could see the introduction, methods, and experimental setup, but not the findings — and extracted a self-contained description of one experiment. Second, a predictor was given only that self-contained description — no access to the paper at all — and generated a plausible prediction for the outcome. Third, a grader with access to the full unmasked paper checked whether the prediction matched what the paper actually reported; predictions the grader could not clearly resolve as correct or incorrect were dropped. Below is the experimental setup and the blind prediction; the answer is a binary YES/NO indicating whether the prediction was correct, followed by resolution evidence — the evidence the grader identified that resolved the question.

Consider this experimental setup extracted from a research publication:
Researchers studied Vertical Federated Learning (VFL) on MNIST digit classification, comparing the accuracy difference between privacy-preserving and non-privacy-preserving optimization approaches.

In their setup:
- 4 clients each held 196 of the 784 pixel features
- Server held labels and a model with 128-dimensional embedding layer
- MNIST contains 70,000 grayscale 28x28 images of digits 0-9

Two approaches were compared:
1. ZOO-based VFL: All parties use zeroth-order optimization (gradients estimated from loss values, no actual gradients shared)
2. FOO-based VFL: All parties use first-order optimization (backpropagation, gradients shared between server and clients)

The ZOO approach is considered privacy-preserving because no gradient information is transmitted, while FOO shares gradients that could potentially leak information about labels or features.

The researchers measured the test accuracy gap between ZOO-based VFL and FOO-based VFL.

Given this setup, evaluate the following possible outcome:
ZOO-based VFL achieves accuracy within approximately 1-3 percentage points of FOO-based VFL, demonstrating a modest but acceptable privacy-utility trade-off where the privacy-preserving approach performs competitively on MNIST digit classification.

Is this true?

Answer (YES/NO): NO